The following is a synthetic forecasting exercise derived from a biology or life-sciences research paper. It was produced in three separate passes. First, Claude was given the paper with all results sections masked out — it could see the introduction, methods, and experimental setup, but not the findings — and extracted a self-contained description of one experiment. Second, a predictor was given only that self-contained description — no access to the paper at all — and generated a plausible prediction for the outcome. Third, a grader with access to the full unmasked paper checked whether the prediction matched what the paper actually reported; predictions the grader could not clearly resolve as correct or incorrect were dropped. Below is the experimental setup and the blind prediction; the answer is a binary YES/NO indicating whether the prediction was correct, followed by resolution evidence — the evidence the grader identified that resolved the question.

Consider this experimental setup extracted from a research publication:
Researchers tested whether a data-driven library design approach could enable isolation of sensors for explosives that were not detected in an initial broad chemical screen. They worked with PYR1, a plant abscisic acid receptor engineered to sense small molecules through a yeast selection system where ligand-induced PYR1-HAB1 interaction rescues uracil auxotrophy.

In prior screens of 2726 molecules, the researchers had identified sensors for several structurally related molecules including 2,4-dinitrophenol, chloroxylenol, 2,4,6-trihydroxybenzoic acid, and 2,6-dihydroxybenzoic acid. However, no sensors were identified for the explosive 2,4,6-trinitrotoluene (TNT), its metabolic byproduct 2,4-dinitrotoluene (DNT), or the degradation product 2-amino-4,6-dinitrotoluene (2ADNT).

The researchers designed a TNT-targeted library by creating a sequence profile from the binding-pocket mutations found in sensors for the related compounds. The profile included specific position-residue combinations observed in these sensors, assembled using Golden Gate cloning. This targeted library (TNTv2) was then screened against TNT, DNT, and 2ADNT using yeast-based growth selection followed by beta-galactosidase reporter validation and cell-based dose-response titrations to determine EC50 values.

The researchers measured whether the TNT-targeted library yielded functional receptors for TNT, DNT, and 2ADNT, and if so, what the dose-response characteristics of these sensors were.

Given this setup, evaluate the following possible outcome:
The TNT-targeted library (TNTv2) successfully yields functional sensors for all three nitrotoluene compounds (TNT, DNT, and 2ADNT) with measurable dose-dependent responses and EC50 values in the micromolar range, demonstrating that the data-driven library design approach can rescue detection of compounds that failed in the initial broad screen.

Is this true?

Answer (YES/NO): YES